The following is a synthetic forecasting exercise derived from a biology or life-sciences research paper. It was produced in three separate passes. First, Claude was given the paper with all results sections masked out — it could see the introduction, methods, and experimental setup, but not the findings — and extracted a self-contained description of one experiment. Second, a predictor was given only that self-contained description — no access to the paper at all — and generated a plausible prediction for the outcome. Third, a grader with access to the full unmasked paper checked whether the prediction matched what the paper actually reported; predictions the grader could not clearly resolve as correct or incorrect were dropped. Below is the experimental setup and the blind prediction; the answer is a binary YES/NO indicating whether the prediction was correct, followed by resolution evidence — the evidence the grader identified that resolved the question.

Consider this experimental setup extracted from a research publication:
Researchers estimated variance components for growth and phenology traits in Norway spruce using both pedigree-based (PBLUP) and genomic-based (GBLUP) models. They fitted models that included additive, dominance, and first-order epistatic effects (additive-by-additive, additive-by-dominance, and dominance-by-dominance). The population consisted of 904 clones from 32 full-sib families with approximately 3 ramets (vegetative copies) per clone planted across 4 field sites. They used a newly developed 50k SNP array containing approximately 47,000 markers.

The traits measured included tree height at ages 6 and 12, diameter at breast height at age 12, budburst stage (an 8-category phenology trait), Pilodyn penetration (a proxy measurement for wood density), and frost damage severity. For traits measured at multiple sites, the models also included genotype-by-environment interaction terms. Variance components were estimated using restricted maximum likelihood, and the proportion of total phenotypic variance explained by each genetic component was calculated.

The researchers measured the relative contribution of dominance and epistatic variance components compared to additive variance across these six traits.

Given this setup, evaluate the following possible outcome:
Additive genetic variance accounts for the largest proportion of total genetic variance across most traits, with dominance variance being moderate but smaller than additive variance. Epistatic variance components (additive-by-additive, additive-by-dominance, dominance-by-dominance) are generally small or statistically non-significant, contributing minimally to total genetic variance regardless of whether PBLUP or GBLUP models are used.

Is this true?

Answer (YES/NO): NO